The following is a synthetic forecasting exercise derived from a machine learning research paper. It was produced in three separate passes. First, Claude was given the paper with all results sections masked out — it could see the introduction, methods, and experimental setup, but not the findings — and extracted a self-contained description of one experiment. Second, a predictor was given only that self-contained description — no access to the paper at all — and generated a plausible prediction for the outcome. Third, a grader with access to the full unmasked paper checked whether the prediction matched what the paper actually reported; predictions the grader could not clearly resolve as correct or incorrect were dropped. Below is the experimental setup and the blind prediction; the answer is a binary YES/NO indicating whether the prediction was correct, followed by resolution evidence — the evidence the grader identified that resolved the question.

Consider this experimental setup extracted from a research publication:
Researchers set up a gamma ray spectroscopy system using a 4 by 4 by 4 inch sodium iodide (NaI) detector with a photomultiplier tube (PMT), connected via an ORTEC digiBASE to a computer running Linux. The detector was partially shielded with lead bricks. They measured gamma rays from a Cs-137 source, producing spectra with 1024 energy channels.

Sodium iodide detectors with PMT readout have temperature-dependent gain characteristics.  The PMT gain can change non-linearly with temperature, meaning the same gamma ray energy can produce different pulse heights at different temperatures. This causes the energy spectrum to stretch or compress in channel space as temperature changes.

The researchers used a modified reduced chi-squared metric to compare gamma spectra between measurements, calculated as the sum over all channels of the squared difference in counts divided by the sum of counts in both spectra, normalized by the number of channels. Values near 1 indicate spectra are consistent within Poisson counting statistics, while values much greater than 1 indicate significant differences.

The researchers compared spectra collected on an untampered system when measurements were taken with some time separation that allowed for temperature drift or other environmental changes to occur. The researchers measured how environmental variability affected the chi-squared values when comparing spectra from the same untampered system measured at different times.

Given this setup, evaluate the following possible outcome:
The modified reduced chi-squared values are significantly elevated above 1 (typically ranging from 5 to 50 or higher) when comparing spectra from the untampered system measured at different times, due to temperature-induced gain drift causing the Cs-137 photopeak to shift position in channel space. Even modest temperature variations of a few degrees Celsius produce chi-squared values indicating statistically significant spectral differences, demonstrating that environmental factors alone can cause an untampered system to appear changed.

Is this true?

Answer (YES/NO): NO